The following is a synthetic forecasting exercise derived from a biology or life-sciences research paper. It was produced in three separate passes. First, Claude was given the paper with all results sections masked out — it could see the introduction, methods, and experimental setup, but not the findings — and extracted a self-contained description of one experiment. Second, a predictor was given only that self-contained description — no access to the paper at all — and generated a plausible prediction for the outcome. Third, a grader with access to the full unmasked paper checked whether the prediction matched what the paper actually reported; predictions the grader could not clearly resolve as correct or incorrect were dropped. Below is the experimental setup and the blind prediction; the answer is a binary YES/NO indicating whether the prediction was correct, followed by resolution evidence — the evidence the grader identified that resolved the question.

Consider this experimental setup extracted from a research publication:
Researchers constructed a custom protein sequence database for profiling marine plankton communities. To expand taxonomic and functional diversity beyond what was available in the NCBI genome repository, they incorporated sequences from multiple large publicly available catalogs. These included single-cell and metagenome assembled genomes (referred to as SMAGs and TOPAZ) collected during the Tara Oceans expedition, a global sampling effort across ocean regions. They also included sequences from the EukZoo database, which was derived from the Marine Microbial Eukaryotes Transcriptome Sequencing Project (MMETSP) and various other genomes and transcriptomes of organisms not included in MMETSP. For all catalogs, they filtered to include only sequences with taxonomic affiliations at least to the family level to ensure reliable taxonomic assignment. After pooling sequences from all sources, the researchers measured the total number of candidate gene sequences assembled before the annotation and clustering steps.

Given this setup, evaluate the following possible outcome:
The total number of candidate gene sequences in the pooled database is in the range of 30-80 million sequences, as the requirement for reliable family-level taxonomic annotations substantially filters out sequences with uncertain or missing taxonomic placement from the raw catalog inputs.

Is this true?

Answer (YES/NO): NO